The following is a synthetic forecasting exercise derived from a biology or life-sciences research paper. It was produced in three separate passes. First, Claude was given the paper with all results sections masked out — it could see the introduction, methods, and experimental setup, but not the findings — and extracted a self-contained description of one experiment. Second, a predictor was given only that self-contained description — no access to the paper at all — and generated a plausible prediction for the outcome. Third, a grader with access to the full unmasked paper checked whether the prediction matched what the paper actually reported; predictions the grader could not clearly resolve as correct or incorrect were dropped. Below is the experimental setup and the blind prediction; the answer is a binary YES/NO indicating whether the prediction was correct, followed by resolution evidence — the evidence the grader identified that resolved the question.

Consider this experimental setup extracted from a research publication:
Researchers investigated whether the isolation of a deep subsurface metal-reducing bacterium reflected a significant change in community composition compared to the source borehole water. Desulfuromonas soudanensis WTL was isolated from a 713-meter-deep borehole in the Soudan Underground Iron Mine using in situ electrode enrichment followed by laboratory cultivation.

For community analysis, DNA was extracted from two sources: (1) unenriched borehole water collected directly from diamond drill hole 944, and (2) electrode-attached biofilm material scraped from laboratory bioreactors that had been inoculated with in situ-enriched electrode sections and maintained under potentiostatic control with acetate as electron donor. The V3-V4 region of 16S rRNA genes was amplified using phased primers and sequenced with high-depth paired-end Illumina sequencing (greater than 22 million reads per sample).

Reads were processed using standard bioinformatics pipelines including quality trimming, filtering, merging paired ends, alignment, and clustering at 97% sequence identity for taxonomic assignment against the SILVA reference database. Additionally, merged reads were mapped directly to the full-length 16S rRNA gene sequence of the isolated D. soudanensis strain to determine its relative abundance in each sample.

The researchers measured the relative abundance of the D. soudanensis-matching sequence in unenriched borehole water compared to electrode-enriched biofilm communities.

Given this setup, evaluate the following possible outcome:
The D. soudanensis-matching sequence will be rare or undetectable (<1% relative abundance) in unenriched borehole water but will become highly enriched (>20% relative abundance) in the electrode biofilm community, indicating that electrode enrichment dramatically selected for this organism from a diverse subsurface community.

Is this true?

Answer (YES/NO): YES